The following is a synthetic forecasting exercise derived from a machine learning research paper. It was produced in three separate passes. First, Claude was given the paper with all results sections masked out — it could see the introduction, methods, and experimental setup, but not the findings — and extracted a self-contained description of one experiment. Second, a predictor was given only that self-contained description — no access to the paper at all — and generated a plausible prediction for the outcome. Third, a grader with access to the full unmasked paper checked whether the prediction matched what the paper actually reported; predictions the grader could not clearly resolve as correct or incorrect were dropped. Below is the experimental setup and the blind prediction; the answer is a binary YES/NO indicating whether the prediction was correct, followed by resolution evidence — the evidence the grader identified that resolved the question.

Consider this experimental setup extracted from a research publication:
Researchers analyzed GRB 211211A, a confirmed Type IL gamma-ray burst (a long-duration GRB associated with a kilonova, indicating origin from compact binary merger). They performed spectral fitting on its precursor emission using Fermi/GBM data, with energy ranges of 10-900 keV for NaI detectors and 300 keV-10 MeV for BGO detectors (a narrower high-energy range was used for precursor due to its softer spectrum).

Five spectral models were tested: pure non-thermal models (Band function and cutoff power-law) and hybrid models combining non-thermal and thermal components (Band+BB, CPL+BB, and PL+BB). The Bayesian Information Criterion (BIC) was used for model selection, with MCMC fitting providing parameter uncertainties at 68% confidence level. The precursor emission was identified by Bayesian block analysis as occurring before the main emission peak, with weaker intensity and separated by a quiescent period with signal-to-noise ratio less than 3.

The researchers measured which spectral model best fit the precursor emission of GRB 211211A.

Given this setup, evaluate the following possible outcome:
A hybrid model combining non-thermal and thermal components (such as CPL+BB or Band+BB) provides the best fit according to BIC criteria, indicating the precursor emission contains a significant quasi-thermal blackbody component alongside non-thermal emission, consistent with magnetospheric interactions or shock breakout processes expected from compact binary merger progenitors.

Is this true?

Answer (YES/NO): YES